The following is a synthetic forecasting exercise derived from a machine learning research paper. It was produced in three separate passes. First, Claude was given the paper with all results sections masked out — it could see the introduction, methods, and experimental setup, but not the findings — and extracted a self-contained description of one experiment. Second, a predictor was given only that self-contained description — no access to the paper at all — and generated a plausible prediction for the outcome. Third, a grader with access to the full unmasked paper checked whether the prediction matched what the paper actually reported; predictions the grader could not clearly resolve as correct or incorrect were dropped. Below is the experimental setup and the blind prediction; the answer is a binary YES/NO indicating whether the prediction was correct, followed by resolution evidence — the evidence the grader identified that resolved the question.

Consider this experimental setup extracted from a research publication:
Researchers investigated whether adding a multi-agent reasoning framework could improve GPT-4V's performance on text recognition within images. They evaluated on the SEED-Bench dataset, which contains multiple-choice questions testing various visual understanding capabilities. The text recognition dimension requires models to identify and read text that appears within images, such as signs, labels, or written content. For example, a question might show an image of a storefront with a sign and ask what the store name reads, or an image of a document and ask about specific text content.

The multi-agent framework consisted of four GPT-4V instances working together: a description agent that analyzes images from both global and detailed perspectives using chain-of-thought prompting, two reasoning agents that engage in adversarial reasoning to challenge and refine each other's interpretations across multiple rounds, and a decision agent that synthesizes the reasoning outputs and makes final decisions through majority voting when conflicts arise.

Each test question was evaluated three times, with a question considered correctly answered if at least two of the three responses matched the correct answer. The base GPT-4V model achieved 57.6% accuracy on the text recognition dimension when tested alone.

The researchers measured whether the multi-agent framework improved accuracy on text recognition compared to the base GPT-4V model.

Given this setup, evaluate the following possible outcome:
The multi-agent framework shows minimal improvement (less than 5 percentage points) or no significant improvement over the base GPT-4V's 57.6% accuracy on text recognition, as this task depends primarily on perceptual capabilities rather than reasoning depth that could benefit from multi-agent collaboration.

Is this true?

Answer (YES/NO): YES